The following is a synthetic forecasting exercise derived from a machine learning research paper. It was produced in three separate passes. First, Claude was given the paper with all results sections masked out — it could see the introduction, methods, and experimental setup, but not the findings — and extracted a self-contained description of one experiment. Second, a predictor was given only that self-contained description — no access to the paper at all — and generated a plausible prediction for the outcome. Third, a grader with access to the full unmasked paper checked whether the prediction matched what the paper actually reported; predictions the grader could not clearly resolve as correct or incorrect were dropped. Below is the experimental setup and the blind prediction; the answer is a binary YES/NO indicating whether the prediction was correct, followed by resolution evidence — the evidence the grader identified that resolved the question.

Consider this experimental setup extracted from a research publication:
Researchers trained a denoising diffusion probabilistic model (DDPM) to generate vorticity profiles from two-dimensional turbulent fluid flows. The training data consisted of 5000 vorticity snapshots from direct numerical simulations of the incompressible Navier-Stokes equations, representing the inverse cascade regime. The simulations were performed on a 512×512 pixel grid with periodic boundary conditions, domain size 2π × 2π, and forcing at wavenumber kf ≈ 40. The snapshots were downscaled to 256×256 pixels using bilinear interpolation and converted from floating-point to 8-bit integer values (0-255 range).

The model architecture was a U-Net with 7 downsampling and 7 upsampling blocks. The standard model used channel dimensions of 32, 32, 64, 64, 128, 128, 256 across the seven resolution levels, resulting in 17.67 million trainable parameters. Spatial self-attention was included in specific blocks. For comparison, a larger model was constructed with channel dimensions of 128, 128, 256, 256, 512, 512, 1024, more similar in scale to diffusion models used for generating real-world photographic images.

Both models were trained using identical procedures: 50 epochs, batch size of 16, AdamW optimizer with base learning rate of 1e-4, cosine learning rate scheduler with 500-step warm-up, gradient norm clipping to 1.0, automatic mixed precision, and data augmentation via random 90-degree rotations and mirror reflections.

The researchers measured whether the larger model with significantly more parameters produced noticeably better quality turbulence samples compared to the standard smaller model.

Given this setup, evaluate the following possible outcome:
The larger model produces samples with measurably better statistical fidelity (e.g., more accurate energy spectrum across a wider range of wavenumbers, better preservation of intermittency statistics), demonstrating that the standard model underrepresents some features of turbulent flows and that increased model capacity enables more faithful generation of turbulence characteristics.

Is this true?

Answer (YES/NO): NO